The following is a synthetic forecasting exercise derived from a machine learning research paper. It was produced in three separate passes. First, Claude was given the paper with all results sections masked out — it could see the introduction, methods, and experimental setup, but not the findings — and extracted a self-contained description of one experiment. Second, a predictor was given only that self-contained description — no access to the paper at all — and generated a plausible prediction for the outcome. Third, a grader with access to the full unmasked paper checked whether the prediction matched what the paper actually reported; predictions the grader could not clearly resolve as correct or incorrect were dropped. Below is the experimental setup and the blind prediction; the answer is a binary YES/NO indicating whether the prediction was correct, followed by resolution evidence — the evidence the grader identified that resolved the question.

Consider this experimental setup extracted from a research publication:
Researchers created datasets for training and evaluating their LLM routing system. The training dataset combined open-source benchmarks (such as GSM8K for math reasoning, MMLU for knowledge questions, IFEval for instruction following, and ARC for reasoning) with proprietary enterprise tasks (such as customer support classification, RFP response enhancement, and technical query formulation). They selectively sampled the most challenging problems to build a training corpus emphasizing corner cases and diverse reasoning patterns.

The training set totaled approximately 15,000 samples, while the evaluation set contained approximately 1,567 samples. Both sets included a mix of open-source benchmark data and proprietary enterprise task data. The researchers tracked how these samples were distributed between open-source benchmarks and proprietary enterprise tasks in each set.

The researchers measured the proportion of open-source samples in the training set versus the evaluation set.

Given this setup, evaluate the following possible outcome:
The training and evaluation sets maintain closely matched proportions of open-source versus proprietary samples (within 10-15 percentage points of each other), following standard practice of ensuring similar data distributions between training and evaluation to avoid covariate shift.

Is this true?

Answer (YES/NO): YES